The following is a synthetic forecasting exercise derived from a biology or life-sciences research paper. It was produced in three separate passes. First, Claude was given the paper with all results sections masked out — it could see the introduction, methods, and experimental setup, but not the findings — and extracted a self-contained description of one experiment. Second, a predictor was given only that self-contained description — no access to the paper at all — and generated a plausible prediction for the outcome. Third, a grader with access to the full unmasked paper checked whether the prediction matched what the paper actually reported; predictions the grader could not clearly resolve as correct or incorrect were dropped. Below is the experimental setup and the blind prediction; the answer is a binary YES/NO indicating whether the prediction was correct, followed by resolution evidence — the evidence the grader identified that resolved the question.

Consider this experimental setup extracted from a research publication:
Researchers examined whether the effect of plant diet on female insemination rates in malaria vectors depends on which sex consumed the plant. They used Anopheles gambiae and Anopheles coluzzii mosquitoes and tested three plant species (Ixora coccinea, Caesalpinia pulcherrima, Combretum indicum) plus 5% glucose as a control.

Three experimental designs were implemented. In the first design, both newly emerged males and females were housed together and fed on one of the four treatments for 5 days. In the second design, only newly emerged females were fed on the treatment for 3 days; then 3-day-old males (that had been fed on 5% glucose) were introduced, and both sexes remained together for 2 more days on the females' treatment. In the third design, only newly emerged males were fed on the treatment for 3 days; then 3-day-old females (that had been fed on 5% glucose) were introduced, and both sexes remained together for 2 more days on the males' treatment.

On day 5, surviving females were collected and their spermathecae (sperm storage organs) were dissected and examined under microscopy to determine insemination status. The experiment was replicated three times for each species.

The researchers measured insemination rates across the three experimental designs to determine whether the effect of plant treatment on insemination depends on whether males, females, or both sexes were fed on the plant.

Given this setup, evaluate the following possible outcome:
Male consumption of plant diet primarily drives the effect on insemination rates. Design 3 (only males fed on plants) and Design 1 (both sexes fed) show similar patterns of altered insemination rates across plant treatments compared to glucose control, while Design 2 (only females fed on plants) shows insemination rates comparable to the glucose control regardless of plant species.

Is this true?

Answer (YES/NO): NO